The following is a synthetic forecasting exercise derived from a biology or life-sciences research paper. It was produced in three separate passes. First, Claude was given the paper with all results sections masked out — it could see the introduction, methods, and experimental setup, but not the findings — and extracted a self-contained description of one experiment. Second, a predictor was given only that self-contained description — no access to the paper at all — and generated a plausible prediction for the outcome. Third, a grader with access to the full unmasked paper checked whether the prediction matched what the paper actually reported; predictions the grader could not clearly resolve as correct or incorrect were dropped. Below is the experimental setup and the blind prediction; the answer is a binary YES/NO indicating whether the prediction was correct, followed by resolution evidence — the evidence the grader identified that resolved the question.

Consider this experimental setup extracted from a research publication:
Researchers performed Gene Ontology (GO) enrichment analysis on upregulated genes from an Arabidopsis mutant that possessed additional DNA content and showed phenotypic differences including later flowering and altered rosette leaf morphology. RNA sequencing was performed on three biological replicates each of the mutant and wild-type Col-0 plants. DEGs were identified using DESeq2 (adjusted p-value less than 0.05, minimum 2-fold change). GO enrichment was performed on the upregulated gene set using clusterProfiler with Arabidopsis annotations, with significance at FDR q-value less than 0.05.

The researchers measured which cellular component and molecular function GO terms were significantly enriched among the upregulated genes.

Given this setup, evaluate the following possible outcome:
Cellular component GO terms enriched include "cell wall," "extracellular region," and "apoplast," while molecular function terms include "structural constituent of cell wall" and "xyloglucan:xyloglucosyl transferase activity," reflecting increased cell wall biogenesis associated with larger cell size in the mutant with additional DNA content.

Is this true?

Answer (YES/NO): NO